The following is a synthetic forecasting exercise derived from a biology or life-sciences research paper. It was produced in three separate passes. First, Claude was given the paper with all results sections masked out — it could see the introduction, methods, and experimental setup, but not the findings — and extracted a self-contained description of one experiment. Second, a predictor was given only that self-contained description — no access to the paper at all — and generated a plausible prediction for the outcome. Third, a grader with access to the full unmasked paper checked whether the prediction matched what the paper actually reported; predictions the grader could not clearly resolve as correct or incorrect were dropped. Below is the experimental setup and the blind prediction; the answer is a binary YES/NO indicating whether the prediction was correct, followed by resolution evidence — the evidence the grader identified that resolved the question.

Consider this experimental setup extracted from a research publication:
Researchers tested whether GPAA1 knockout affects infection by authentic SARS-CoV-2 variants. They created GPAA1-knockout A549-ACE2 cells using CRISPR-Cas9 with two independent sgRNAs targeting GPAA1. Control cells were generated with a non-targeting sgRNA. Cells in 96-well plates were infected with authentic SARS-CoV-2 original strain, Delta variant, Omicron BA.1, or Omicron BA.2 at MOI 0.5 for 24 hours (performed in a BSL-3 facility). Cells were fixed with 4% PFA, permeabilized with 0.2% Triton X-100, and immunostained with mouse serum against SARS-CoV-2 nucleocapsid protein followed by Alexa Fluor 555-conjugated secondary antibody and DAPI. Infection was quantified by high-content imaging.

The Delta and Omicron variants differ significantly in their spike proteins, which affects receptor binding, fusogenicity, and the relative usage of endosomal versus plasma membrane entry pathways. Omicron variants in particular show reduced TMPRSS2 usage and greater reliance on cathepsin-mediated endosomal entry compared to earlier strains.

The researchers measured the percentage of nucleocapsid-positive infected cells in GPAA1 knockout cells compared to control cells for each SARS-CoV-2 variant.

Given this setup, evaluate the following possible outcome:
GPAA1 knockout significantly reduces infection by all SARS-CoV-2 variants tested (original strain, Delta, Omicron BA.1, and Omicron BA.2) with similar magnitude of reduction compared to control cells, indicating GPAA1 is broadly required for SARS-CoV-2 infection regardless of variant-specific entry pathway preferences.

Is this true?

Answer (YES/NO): NO